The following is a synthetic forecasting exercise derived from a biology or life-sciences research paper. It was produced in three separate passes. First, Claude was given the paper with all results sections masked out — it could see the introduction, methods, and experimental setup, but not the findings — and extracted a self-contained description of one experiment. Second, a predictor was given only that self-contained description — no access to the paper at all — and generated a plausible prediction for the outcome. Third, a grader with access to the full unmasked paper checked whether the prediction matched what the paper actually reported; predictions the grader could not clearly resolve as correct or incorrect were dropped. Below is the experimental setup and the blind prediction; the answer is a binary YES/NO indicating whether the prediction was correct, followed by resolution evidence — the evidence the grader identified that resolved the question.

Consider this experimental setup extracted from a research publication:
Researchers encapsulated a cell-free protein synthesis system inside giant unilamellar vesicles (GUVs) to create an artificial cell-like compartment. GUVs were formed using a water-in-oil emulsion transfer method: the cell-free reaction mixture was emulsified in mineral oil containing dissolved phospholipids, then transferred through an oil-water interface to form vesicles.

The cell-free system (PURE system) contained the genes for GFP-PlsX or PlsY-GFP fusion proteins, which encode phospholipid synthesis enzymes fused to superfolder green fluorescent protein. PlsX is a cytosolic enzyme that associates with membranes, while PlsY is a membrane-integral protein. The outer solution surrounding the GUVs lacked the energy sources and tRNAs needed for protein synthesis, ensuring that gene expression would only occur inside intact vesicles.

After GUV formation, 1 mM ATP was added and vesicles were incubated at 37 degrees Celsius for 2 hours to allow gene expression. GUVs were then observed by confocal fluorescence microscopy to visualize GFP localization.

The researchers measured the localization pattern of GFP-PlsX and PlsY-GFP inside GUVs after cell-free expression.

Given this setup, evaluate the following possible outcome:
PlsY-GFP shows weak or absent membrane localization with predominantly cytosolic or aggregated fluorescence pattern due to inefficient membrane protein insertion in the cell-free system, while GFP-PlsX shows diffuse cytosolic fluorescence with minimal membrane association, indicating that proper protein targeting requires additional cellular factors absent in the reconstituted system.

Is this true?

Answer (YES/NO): NO